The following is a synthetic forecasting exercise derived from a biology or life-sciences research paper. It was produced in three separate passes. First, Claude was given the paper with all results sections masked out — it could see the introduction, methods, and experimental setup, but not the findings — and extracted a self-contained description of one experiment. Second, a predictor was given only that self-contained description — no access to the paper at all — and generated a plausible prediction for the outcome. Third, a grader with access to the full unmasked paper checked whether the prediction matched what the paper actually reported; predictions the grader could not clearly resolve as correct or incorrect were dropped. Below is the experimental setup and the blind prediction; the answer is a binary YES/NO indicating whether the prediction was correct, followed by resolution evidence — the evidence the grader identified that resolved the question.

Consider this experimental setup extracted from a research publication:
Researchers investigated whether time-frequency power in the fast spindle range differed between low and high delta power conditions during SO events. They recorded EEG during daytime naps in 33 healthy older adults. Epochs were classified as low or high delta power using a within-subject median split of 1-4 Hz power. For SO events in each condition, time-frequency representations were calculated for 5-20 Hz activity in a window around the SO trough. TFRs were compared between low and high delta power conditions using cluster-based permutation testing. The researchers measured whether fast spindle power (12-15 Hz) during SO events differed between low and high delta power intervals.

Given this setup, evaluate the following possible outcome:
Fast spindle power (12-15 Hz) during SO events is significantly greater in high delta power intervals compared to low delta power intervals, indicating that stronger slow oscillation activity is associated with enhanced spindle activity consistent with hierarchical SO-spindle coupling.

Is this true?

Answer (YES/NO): NO